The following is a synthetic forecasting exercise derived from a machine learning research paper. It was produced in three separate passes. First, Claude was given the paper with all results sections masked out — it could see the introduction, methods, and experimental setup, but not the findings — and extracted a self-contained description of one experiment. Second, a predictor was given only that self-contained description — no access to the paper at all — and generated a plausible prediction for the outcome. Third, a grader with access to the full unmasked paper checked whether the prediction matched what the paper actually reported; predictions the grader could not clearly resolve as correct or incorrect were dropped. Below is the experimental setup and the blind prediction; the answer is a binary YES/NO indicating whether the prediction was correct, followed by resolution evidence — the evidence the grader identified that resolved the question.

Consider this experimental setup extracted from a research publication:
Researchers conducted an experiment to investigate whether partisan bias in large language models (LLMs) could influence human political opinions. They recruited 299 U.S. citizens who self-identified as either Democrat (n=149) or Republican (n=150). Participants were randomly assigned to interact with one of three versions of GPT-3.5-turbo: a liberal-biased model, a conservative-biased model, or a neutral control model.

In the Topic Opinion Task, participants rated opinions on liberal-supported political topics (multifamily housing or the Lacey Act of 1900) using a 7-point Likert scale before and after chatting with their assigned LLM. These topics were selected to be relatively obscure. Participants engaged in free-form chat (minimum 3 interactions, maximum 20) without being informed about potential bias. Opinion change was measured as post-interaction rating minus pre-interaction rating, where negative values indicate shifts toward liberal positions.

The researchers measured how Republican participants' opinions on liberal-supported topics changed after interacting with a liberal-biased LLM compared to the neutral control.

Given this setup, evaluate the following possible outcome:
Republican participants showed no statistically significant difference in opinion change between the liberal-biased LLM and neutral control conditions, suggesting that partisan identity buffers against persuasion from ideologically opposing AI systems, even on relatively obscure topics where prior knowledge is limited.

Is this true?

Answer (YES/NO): NO